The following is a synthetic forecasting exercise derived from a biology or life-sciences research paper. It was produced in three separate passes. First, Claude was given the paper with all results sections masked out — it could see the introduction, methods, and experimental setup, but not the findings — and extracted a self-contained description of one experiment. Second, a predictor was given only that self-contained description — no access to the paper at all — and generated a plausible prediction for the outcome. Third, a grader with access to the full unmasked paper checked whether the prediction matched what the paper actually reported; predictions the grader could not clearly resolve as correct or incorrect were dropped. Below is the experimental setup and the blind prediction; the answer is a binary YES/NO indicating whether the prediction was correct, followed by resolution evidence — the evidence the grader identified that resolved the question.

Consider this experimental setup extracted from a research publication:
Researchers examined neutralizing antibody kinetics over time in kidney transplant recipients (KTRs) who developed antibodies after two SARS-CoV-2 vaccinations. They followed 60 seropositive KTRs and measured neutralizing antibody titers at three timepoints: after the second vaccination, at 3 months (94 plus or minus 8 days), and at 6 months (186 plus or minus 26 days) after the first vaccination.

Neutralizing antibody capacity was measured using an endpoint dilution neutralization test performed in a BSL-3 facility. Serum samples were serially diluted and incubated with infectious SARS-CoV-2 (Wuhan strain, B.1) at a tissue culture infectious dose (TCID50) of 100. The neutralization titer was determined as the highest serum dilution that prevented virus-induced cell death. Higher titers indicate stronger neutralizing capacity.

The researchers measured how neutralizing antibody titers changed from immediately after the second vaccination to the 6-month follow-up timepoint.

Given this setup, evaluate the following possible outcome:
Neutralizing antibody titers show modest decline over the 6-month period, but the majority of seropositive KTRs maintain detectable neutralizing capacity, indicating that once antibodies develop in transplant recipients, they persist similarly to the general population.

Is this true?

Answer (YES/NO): NO